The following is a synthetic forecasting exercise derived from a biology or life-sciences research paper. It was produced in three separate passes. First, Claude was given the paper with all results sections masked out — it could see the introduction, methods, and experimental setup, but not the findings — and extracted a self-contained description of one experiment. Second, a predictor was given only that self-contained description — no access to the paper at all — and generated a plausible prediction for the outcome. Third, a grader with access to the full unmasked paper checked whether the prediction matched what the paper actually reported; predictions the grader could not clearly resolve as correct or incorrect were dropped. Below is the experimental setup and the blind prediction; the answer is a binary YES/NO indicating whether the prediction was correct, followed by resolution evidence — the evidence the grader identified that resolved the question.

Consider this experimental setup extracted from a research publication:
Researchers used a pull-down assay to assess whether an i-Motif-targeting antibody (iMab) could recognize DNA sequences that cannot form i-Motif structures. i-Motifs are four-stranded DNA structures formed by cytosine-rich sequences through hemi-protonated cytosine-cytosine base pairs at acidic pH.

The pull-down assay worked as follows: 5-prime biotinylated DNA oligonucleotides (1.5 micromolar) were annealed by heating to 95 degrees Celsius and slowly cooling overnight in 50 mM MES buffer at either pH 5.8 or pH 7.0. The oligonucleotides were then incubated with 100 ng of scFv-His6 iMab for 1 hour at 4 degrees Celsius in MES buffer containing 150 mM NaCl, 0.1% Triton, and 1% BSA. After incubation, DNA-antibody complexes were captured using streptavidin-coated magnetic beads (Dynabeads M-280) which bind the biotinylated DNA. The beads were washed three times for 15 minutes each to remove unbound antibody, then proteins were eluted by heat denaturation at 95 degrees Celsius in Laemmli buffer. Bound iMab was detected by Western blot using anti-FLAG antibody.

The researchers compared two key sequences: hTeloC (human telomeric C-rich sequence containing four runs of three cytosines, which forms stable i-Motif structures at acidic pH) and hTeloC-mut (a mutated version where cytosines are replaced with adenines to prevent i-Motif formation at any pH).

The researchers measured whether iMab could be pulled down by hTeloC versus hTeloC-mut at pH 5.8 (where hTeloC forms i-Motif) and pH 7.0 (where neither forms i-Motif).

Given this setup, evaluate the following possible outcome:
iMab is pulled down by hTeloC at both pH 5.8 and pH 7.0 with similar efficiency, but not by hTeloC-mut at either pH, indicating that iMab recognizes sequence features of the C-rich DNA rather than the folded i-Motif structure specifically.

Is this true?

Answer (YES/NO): NO